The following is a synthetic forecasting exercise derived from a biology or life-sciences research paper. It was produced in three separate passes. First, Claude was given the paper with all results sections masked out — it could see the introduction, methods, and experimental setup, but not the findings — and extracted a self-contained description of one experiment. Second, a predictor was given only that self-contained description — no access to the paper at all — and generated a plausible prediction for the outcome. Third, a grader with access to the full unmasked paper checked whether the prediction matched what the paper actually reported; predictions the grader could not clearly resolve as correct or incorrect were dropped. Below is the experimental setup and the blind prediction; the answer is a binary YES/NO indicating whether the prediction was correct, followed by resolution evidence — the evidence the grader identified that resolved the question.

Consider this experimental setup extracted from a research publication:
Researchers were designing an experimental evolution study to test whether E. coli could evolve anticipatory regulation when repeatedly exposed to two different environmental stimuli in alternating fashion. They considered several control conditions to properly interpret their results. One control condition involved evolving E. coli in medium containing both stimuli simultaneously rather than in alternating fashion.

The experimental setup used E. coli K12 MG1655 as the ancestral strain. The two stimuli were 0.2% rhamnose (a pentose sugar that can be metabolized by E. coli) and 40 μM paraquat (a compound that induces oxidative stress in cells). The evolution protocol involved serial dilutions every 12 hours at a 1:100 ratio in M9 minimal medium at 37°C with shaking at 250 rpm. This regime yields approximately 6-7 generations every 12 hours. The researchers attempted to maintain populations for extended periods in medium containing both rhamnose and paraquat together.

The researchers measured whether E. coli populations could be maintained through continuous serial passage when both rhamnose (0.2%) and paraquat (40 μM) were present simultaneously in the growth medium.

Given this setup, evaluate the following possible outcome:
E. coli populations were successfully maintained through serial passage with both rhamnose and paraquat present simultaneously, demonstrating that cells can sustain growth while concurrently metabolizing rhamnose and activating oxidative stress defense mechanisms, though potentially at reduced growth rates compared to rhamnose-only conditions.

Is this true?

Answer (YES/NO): NO